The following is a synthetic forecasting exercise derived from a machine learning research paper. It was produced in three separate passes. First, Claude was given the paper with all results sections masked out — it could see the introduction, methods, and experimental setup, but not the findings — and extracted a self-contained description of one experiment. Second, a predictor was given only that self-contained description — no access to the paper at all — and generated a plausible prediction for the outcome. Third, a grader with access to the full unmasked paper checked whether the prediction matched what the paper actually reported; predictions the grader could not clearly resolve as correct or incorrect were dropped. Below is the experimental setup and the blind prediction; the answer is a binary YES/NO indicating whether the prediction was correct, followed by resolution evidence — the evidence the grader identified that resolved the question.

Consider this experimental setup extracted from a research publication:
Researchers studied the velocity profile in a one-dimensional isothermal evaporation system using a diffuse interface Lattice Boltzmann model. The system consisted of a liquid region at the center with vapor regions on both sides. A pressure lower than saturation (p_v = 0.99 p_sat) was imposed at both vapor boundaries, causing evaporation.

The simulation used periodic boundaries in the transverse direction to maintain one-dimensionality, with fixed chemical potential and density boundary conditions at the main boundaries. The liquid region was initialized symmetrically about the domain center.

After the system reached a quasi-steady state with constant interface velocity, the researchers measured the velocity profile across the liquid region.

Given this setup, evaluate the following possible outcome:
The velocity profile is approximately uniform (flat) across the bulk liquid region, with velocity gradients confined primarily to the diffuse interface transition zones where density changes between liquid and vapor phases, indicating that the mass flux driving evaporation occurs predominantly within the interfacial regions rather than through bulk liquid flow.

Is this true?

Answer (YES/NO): YES